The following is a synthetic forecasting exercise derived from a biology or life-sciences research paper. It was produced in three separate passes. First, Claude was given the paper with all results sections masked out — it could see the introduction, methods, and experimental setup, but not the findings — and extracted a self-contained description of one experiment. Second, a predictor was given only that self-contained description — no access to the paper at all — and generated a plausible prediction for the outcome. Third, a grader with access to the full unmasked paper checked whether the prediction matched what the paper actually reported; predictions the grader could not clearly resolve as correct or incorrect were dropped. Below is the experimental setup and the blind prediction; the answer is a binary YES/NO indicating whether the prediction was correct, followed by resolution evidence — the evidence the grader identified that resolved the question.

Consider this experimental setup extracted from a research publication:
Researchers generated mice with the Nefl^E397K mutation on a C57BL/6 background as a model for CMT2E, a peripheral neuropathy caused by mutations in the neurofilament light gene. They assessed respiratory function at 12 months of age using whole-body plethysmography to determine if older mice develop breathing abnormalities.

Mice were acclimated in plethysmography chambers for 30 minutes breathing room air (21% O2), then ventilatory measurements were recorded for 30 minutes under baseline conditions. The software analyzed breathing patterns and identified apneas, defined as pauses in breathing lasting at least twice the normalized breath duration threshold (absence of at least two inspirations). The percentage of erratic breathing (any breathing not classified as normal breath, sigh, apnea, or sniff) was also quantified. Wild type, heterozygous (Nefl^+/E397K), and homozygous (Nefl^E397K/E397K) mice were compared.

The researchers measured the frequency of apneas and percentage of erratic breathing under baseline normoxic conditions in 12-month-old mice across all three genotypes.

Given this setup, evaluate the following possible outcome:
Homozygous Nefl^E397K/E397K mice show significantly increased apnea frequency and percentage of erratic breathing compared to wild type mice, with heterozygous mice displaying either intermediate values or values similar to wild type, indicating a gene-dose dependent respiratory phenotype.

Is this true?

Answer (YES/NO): NO